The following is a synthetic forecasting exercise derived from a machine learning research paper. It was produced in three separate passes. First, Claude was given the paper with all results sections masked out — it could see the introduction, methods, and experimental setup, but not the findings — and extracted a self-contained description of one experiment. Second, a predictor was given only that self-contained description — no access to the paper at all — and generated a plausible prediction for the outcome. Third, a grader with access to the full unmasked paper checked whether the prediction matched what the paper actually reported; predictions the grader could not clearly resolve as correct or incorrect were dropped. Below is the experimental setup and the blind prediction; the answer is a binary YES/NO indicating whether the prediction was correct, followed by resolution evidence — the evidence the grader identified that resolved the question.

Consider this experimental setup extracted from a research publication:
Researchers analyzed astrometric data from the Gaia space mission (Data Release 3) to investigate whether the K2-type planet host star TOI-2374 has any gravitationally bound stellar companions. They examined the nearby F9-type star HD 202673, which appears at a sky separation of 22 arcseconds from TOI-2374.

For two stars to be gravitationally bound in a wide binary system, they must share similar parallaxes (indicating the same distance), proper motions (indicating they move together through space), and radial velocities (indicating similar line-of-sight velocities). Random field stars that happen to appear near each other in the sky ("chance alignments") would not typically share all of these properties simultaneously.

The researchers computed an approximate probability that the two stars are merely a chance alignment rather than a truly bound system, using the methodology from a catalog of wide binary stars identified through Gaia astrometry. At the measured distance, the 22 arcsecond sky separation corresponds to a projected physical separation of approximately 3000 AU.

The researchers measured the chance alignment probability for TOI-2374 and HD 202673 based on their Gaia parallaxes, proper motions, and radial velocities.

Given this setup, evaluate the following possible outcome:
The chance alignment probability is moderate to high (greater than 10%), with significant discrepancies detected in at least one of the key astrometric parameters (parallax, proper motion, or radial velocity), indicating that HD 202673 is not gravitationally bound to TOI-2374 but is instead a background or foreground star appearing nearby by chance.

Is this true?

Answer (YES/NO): NO